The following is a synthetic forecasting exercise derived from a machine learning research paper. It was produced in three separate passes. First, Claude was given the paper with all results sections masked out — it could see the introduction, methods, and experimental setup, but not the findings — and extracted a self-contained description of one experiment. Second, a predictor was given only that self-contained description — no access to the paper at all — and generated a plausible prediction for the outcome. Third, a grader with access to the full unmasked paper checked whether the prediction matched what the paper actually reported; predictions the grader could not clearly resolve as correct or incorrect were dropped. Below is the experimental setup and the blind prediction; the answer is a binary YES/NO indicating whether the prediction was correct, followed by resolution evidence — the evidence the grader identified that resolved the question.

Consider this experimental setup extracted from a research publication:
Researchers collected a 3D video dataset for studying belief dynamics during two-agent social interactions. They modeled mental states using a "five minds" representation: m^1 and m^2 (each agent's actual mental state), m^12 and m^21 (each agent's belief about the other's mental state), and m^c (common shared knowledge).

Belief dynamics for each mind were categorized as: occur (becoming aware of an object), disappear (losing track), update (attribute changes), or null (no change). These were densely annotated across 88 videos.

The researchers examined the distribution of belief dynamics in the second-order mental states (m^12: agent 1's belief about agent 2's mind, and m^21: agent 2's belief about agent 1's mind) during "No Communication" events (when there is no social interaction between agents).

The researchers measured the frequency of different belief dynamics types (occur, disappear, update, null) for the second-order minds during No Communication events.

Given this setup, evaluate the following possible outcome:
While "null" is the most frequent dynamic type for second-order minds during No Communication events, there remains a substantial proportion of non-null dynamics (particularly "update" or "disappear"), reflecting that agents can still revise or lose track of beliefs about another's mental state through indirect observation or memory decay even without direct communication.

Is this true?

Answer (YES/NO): NO